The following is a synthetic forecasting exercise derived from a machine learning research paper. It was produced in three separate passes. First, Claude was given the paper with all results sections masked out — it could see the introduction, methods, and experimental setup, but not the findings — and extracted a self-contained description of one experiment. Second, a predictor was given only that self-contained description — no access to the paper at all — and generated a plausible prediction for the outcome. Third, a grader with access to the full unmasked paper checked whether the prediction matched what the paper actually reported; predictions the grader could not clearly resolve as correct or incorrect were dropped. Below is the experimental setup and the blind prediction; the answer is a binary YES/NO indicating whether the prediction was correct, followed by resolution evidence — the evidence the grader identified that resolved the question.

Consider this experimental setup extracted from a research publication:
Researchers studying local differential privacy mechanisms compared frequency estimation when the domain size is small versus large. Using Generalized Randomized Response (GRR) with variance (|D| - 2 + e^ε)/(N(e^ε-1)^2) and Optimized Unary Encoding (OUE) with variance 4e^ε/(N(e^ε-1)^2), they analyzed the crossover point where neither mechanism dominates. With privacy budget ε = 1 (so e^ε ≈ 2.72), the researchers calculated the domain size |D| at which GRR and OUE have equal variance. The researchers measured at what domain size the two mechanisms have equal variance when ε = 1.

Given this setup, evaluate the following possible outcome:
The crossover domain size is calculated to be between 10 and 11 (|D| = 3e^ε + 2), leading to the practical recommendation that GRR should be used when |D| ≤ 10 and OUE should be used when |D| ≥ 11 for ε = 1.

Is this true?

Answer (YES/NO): YES